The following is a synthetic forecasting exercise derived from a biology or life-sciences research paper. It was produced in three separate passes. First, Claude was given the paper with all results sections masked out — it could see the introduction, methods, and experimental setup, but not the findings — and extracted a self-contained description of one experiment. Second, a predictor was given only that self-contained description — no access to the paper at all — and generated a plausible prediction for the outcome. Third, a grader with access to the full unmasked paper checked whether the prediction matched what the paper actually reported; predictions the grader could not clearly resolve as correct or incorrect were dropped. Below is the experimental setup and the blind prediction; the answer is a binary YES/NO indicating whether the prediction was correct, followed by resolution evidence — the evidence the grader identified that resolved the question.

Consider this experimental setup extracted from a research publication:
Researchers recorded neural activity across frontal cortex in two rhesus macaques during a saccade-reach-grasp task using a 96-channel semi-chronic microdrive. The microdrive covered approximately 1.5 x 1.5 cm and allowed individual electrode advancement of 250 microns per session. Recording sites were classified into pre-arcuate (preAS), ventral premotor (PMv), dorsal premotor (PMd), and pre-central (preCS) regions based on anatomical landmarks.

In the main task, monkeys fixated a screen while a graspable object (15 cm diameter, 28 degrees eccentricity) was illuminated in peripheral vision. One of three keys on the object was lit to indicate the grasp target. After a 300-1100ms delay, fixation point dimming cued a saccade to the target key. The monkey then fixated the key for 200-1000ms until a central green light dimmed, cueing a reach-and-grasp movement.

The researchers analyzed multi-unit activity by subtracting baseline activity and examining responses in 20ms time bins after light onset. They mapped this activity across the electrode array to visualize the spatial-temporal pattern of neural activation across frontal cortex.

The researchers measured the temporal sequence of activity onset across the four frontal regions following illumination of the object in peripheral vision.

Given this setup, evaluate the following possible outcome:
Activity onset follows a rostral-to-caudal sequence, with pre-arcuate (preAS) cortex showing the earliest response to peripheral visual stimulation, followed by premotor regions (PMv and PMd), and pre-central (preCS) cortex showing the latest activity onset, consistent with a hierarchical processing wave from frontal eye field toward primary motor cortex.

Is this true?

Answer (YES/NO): YES